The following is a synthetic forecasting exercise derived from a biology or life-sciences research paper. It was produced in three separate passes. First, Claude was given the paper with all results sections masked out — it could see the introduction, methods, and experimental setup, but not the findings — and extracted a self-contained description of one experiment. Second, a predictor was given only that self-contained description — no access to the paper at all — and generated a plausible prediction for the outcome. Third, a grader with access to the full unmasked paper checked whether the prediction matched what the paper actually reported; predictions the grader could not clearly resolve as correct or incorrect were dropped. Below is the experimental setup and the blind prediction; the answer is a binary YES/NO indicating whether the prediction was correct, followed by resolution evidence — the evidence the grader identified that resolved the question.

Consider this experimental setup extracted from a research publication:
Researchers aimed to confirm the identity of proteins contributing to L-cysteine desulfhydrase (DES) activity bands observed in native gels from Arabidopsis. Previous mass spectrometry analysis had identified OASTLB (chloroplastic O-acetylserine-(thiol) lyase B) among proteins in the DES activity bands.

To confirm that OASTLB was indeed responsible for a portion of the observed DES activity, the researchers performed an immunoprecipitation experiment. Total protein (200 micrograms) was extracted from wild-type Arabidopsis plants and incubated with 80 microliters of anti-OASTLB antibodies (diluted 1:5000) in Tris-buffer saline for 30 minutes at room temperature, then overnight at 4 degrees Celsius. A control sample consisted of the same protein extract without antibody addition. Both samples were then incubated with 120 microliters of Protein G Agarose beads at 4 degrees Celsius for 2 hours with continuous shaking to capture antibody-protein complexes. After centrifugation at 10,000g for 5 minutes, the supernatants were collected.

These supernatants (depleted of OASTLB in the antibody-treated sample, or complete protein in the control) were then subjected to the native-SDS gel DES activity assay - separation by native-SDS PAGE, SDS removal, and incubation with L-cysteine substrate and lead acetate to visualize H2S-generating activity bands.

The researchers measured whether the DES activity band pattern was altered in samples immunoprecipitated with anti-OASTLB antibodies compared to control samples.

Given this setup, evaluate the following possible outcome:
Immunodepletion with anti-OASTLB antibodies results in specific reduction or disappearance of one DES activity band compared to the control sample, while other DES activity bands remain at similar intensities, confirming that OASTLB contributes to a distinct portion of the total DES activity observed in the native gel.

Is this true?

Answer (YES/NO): NO